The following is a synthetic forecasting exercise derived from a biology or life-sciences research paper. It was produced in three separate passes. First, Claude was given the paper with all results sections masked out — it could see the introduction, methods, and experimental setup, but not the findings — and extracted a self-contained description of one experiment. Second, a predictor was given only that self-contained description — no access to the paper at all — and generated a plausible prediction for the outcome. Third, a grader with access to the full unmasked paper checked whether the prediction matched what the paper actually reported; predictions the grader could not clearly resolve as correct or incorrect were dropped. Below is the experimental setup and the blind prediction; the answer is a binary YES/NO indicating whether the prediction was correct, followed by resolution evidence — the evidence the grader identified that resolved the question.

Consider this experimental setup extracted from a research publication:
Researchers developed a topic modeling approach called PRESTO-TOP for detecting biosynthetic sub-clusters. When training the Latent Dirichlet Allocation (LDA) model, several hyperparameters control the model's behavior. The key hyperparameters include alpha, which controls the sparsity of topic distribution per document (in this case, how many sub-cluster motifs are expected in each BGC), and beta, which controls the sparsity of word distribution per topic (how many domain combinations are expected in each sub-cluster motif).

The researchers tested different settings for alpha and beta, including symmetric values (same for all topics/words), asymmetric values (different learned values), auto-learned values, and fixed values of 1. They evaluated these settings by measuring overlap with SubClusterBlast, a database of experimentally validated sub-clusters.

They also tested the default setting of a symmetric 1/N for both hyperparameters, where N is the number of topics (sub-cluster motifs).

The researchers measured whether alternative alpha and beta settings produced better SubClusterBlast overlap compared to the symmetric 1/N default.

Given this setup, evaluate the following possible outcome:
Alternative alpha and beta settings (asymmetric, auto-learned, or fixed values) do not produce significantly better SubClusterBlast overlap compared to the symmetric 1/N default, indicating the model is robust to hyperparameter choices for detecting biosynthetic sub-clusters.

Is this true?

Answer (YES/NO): YES